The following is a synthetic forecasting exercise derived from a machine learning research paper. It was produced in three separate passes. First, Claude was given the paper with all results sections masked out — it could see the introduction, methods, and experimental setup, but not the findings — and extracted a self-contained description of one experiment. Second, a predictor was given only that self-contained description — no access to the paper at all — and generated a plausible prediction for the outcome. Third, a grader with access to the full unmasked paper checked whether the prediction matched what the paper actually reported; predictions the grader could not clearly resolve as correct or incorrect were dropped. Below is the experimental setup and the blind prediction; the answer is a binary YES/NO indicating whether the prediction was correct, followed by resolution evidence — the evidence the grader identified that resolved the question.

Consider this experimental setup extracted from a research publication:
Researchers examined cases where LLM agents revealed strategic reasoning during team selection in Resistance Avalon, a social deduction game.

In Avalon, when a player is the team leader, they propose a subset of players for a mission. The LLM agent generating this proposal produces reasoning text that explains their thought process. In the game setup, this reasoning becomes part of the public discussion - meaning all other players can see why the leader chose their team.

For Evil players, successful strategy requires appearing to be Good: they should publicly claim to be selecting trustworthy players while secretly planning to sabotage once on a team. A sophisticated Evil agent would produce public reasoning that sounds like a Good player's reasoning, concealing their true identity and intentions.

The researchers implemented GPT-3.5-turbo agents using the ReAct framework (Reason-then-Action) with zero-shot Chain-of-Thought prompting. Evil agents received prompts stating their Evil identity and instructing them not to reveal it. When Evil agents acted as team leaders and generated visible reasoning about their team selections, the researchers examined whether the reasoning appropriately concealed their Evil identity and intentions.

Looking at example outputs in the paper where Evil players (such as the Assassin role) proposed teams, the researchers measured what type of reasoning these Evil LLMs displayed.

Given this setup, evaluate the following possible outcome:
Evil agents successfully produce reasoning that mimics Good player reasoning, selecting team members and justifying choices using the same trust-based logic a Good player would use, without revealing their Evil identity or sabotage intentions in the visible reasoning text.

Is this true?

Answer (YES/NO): NO